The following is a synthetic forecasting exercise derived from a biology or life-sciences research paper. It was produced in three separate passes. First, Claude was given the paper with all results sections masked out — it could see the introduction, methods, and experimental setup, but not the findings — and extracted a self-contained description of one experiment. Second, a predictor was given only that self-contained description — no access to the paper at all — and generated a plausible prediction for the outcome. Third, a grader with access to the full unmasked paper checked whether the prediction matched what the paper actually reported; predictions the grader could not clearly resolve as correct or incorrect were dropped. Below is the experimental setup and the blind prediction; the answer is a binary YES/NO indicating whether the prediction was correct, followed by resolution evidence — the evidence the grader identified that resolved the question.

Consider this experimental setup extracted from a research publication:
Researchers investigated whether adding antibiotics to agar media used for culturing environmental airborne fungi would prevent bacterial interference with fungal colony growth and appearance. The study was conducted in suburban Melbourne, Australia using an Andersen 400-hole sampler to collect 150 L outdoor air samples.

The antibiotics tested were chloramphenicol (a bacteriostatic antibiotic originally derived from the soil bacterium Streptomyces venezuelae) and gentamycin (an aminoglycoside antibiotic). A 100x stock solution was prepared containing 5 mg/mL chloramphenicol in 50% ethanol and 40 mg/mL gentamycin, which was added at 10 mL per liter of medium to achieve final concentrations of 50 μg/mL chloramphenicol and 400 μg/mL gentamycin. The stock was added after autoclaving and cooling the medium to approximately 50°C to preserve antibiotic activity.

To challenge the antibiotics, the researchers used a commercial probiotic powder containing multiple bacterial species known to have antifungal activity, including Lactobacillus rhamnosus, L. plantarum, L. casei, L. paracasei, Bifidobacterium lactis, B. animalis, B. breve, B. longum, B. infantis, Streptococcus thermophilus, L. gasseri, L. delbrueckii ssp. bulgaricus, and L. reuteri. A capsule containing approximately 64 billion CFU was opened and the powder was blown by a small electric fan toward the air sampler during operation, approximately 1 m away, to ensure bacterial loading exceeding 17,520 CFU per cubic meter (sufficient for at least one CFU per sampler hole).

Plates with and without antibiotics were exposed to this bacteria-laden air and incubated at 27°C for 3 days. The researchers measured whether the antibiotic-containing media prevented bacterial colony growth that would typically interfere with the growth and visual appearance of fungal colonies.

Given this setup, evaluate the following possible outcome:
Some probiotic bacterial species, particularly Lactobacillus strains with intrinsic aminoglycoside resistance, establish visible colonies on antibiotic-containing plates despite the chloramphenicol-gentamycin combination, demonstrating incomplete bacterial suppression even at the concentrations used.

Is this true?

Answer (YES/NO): NO